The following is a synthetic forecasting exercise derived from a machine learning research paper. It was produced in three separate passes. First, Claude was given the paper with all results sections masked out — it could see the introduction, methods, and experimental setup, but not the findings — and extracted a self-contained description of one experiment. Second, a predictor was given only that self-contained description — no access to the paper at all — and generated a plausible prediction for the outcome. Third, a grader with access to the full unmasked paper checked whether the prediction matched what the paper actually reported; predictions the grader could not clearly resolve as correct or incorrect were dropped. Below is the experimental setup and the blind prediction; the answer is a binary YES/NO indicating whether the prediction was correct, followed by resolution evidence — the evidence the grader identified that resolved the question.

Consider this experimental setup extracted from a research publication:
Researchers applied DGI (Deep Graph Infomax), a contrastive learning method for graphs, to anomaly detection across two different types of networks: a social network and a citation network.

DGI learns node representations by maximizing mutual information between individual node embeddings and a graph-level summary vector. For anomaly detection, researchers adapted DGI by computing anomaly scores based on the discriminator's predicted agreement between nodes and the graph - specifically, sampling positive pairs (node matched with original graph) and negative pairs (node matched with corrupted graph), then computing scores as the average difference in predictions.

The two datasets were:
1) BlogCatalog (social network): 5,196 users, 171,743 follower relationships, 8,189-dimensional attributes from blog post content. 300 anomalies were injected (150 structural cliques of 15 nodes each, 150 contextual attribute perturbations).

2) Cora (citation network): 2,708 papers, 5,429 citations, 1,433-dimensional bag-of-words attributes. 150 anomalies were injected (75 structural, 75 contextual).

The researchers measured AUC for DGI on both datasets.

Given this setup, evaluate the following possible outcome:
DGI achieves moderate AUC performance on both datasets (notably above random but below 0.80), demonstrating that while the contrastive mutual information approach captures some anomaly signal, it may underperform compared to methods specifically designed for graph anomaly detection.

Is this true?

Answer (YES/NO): NO